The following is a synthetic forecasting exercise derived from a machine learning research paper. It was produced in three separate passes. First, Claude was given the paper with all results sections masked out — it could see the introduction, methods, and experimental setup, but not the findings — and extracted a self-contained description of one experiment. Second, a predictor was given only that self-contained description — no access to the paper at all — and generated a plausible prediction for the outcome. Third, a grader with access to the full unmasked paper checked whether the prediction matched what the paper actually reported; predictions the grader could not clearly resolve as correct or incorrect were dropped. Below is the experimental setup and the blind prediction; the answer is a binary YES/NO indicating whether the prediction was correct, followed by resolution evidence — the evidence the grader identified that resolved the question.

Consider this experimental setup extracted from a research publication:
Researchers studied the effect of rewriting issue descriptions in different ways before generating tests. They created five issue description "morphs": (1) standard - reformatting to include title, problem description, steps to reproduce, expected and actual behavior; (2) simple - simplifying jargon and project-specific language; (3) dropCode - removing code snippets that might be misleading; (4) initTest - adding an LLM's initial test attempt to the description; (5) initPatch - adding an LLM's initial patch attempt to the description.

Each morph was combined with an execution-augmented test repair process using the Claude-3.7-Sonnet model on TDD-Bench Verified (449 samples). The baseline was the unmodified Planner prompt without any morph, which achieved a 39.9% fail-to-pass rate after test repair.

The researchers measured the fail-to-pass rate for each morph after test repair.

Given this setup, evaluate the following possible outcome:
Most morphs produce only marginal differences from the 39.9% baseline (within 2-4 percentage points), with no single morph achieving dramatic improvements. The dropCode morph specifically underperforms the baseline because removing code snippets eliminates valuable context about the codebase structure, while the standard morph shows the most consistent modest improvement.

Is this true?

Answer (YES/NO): NO